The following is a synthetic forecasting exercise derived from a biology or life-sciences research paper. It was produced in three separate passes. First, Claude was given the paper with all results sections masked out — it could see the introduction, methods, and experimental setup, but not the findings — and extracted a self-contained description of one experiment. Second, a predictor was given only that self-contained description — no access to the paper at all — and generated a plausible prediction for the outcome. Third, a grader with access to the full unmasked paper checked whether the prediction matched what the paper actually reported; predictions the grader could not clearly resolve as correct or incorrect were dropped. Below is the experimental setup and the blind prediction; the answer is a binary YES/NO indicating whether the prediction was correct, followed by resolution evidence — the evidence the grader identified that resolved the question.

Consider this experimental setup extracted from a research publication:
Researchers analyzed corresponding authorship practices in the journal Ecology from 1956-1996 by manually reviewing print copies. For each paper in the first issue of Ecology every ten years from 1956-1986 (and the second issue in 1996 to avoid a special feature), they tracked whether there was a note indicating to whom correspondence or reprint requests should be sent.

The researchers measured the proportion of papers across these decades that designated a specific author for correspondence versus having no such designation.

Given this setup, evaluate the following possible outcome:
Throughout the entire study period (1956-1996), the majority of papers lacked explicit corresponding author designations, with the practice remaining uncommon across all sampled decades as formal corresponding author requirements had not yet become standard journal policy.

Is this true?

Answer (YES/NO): YES